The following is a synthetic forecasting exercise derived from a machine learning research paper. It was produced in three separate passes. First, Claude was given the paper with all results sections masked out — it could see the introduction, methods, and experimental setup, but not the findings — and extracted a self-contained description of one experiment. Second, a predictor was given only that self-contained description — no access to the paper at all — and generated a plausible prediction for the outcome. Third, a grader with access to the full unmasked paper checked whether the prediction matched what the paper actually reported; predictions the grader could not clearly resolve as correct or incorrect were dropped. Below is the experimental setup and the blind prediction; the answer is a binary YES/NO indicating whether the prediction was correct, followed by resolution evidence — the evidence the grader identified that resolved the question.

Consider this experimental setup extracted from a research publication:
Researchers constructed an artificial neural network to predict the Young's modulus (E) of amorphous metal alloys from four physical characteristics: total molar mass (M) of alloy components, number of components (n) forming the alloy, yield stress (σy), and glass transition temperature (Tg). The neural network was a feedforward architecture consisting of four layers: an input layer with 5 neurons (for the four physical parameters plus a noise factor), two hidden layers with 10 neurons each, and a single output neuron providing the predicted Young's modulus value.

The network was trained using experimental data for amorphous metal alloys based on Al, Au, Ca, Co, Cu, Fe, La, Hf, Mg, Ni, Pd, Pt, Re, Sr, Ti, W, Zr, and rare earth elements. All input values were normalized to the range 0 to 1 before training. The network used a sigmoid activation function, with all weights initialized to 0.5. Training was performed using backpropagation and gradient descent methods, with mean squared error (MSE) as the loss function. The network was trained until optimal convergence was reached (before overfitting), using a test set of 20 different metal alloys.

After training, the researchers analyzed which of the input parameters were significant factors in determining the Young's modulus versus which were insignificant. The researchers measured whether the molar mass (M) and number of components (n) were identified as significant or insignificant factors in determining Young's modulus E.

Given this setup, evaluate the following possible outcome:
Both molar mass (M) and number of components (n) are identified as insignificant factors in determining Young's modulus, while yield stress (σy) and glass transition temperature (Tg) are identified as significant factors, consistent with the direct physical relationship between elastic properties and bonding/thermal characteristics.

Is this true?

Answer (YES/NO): YES